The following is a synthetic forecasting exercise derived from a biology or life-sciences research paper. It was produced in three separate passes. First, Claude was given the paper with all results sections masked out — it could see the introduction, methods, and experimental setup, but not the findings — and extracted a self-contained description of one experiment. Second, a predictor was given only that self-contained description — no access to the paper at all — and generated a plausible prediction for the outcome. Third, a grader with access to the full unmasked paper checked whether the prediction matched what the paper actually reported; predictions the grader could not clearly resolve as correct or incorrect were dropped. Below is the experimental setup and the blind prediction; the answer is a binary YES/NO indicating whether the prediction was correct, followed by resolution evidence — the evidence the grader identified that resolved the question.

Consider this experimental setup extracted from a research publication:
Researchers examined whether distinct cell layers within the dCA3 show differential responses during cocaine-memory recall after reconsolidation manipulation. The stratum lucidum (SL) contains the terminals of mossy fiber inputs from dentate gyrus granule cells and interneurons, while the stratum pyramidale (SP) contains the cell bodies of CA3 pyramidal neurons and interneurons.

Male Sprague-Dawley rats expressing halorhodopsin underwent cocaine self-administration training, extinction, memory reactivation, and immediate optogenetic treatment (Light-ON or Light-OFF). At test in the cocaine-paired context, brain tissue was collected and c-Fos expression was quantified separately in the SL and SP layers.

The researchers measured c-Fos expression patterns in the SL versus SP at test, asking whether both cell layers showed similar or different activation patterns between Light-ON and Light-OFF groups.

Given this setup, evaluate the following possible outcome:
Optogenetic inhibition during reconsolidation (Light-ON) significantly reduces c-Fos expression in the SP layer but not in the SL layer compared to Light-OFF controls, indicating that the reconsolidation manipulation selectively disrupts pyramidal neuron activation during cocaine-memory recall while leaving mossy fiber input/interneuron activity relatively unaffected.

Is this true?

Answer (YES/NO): NO